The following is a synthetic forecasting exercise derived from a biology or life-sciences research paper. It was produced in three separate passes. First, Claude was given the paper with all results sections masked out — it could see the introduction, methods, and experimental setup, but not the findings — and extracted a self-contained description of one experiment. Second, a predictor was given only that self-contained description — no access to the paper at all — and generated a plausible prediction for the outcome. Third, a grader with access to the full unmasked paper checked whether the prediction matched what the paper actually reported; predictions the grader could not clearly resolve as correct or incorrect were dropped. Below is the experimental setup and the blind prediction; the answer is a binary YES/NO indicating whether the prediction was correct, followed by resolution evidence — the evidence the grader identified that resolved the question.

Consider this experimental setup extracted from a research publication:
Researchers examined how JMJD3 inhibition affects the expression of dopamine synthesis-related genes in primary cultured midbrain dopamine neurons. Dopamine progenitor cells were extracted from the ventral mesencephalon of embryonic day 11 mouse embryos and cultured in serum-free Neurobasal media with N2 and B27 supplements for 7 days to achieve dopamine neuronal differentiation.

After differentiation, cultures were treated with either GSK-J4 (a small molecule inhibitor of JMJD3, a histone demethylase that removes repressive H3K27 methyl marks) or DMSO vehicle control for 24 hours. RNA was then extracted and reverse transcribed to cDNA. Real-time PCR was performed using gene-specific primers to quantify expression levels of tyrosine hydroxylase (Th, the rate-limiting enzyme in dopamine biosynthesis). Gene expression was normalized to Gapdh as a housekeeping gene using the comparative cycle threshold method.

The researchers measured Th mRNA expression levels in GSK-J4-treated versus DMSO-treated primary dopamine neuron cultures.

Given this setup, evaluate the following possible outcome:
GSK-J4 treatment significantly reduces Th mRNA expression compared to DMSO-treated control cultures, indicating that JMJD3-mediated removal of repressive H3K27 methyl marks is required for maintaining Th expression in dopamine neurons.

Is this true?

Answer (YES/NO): YES